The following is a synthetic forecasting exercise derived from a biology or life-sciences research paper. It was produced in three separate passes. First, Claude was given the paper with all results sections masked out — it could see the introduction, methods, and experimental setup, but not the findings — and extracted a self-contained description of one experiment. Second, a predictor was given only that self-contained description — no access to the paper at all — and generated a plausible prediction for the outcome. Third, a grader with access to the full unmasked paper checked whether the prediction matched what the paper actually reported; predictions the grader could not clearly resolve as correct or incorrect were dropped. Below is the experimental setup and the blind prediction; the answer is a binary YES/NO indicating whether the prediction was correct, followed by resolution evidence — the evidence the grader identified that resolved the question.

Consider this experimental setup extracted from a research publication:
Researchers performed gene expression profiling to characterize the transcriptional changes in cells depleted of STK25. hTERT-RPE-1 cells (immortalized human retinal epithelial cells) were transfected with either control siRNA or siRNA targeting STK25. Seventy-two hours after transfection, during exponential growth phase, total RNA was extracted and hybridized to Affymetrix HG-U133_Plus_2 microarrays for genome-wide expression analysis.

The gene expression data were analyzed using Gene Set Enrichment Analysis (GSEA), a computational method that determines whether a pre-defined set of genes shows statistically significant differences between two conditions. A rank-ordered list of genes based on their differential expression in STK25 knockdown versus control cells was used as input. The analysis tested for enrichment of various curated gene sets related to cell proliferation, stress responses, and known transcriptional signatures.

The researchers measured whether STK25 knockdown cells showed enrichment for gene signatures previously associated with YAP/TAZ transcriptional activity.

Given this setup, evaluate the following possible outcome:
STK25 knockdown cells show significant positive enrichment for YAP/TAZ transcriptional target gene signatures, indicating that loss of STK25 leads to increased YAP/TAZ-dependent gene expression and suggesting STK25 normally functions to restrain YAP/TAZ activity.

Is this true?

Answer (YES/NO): YES